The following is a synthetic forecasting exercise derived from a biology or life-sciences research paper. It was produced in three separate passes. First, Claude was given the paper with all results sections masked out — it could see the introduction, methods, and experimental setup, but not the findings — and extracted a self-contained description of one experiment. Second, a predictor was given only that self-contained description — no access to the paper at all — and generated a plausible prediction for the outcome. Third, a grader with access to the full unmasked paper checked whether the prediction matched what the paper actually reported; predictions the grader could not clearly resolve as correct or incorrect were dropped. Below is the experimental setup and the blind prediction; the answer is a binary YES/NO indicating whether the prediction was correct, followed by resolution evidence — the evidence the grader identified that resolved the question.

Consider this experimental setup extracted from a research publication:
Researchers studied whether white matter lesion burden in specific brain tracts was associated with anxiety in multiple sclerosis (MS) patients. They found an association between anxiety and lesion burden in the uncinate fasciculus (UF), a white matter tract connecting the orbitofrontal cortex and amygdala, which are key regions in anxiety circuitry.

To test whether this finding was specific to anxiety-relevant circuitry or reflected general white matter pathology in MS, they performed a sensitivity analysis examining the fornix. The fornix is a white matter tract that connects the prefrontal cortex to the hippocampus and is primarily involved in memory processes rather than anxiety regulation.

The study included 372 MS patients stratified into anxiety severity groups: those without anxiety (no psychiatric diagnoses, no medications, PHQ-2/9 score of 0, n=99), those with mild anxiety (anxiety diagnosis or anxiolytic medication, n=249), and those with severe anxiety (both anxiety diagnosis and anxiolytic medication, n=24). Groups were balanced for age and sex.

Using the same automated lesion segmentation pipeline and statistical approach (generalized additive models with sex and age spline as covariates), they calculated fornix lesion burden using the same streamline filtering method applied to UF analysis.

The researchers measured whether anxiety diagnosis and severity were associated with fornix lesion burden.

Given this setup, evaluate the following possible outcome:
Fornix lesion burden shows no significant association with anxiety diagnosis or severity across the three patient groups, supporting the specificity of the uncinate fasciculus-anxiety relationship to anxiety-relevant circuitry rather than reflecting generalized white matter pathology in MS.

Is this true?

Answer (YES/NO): YES